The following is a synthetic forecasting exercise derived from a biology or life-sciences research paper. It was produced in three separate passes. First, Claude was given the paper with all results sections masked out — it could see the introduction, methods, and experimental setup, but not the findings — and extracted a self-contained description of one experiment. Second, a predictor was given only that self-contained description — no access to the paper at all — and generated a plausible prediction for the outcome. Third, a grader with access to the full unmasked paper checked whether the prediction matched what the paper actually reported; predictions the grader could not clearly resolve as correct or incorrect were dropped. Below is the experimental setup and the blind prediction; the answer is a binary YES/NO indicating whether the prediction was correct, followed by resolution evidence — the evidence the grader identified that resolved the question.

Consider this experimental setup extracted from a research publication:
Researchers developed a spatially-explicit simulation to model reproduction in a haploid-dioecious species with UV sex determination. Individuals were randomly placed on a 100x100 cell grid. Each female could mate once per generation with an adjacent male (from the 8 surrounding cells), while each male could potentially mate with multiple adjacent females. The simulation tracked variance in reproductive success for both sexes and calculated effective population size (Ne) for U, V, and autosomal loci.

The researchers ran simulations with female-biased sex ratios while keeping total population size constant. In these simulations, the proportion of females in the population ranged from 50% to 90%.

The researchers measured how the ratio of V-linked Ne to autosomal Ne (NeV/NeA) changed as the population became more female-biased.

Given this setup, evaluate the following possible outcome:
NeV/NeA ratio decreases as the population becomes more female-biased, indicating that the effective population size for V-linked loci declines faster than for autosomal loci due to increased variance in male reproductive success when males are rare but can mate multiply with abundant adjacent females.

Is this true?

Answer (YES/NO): YES